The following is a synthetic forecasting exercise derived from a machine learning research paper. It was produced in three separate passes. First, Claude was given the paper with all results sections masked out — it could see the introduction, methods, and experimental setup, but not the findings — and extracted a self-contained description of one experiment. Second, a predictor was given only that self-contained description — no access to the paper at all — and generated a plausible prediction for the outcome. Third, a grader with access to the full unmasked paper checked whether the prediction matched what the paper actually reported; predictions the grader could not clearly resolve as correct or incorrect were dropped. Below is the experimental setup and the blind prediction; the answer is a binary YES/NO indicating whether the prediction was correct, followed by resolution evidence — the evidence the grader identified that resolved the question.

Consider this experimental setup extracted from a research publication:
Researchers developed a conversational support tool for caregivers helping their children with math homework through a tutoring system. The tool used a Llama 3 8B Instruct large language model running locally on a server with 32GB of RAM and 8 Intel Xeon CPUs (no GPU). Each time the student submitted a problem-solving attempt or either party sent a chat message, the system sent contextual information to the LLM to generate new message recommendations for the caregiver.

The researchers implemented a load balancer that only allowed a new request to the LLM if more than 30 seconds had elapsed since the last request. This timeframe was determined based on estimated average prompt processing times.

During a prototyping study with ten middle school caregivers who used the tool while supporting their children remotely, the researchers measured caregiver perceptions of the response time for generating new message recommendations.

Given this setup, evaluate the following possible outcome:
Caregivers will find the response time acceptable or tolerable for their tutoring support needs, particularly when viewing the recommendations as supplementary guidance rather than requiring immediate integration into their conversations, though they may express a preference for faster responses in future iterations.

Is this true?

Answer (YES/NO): YES